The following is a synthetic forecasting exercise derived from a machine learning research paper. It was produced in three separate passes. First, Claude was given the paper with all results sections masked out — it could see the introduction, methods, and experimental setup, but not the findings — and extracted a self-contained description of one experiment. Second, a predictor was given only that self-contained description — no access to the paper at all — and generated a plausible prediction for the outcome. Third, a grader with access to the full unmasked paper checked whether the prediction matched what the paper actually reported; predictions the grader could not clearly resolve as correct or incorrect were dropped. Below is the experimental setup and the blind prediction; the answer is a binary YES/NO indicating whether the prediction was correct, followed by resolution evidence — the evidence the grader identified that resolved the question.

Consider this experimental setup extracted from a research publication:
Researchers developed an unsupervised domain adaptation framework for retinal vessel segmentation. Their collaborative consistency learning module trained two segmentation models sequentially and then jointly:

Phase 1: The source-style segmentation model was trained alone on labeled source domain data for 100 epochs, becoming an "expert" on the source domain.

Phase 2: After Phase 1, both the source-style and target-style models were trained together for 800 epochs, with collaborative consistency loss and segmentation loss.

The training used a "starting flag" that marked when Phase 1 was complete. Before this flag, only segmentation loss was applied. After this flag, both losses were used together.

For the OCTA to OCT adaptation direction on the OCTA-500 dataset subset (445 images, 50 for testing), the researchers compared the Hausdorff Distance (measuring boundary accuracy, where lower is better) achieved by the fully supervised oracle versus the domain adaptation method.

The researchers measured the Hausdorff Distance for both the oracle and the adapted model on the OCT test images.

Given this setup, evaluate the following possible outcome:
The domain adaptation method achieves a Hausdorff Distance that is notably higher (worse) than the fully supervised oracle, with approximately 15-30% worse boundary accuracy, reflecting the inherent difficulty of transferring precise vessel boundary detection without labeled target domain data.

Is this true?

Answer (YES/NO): NO